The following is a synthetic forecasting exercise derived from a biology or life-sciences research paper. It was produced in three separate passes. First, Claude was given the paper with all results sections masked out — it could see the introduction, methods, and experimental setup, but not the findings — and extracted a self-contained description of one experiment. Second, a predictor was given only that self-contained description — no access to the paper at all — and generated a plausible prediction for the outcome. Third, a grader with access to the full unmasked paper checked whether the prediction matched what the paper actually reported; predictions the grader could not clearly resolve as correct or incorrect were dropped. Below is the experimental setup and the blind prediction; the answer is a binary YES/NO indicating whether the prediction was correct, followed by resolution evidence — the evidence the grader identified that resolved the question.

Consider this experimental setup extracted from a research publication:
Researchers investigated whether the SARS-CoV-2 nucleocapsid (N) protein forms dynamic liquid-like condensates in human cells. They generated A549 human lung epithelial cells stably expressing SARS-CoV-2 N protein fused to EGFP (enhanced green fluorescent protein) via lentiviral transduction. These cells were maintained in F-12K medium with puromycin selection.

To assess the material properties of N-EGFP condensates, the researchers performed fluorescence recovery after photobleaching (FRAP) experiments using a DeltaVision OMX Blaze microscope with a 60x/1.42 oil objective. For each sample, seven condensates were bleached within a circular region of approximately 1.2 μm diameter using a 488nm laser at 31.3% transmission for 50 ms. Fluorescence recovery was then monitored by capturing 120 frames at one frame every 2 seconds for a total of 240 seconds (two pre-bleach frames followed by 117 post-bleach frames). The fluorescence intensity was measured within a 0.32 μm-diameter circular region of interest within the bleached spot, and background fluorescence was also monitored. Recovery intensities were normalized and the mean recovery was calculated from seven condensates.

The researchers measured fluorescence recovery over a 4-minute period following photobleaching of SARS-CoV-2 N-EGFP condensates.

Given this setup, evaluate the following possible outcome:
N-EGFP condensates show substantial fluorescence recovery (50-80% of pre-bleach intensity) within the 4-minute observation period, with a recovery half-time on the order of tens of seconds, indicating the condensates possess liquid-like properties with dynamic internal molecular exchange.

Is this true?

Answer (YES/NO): YES